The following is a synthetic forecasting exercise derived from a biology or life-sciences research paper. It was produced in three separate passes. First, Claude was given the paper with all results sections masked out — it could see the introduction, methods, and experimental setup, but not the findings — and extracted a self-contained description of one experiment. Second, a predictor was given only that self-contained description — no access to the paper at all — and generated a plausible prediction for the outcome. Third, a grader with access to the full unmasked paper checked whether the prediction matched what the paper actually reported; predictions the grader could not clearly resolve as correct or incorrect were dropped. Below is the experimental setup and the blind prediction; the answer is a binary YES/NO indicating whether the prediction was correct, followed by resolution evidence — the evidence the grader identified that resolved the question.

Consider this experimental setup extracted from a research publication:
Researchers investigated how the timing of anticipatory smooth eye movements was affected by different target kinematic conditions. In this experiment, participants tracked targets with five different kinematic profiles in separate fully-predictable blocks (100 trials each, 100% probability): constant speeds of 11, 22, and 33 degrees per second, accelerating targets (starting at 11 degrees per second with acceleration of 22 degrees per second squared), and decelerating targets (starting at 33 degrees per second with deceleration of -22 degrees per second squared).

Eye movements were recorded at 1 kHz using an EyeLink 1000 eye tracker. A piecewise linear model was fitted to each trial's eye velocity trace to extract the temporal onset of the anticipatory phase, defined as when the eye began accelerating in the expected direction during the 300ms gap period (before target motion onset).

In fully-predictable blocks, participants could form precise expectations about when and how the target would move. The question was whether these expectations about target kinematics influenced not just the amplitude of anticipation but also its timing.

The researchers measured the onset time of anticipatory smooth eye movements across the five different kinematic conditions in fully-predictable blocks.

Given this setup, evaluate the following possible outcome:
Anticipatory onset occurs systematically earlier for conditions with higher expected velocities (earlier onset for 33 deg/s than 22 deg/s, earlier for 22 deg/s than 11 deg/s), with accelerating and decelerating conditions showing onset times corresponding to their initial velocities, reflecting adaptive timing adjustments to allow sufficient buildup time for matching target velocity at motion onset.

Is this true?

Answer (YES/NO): NO